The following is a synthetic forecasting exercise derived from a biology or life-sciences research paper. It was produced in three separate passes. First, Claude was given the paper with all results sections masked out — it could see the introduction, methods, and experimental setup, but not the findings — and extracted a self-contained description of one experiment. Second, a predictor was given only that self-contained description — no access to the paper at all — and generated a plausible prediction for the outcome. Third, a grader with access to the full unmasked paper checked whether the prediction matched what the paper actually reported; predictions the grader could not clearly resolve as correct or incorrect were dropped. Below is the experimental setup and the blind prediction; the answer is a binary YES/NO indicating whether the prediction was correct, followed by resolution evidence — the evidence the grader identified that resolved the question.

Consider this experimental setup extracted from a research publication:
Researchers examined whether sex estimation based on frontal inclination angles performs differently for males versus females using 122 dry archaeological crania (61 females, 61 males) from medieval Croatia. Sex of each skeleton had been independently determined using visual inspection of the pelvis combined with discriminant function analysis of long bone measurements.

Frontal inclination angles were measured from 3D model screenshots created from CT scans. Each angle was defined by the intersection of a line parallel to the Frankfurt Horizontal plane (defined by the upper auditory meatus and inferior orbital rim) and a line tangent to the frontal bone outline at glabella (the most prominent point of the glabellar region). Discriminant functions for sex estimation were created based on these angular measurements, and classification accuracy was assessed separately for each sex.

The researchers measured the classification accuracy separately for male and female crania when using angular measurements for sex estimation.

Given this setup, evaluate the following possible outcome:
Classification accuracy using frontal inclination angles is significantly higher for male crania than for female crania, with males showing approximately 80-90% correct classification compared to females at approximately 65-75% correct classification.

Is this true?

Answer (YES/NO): NO